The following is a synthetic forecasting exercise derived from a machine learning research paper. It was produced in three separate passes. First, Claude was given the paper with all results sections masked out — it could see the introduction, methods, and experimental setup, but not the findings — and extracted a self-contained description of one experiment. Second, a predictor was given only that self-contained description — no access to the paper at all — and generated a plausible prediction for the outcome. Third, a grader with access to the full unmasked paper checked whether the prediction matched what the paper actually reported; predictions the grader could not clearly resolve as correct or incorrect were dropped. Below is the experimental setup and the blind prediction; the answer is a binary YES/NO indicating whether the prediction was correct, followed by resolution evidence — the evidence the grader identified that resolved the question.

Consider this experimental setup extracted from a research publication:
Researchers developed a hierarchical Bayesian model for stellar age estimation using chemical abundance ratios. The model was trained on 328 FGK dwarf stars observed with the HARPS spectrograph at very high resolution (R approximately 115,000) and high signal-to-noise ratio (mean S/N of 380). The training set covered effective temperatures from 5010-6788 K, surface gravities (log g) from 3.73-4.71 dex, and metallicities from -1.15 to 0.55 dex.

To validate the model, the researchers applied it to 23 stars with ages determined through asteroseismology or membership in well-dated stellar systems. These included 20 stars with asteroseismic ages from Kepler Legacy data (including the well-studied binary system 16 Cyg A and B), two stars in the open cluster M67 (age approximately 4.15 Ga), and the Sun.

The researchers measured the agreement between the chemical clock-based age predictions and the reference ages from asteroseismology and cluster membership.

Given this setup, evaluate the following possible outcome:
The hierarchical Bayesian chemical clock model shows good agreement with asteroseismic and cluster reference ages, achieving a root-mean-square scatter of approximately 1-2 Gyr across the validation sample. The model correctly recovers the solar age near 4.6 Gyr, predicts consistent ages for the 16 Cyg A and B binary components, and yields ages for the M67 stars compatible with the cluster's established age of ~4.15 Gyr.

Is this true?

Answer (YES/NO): YES